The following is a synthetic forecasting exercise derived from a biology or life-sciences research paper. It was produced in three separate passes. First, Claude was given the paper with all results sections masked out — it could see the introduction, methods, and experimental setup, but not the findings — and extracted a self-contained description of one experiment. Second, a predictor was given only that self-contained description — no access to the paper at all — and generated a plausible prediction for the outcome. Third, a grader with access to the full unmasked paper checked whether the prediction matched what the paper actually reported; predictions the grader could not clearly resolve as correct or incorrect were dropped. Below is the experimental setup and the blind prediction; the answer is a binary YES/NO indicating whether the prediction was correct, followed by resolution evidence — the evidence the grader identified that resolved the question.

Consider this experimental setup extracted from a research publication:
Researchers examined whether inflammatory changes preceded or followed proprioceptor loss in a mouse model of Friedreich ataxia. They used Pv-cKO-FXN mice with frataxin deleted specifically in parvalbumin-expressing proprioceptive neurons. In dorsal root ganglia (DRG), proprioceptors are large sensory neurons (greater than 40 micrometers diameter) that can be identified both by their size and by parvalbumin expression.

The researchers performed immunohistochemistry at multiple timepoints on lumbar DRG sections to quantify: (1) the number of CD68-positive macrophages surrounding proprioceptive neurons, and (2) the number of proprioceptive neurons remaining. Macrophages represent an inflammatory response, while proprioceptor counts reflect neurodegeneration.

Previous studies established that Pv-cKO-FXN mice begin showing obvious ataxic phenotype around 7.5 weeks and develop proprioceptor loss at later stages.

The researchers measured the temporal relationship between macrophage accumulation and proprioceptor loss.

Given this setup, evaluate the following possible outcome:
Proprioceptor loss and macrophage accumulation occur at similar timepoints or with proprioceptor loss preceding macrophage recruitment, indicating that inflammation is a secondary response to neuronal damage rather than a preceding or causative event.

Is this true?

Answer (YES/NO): NO